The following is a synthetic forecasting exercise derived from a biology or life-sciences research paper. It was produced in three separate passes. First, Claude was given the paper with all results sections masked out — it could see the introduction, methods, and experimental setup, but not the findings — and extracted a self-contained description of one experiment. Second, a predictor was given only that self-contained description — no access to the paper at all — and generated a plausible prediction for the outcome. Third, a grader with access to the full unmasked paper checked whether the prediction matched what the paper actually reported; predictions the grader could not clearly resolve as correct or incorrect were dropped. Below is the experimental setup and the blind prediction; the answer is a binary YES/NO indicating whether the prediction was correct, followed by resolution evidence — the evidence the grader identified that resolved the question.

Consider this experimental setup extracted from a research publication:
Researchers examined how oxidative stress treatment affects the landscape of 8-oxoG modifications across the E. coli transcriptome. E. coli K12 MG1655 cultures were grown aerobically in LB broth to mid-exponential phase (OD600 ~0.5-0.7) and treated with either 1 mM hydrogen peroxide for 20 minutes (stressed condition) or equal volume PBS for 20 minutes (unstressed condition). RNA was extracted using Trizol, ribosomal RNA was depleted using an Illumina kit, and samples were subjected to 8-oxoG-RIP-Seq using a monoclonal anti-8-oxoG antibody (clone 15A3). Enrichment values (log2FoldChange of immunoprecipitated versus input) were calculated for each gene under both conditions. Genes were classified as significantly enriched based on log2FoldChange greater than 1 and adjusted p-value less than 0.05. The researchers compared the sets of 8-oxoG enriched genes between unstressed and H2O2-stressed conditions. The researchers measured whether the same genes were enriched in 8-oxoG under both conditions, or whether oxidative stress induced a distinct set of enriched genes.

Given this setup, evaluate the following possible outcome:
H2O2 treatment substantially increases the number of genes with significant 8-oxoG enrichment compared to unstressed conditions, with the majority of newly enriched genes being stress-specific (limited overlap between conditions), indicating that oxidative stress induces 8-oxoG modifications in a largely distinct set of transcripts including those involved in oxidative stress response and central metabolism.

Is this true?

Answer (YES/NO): NO